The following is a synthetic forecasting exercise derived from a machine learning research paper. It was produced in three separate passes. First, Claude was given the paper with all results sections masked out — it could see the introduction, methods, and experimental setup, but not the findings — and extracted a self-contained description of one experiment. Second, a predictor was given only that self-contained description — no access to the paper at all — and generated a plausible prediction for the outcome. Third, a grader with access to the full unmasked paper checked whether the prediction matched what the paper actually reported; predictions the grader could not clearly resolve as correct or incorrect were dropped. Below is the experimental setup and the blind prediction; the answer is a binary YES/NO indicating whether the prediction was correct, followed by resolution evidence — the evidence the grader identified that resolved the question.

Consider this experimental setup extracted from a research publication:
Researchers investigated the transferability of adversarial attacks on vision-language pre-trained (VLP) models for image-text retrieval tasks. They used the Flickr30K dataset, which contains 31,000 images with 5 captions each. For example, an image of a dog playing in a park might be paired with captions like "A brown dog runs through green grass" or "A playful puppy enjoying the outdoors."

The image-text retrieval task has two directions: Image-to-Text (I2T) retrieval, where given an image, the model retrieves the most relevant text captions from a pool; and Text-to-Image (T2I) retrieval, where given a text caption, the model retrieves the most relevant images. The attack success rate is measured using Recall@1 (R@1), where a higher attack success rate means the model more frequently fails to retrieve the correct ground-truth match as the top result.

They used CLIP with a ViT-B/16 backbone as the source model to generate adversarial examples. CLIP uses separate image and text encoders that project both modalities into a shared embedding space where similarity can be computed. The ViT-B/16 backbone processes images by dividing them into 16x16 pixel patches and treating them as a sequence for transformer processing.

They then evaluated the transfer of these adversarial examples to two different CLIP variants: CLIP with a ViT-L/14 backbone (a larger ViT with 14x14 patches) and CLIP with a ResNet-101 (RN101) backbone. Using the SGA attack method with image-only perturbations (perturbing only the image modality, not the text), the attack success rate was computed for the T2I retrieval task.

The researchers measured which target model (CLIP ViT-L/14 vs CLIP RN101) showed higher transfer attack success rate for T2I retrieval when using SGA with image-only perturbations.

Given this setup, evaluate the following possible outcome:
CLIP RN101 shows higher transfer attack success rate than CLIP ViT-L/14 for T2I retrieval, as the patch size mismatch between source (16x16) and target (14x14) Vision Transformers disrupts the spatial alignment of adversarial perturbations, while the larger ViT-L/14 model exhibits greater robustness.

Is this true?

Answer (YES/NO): NO